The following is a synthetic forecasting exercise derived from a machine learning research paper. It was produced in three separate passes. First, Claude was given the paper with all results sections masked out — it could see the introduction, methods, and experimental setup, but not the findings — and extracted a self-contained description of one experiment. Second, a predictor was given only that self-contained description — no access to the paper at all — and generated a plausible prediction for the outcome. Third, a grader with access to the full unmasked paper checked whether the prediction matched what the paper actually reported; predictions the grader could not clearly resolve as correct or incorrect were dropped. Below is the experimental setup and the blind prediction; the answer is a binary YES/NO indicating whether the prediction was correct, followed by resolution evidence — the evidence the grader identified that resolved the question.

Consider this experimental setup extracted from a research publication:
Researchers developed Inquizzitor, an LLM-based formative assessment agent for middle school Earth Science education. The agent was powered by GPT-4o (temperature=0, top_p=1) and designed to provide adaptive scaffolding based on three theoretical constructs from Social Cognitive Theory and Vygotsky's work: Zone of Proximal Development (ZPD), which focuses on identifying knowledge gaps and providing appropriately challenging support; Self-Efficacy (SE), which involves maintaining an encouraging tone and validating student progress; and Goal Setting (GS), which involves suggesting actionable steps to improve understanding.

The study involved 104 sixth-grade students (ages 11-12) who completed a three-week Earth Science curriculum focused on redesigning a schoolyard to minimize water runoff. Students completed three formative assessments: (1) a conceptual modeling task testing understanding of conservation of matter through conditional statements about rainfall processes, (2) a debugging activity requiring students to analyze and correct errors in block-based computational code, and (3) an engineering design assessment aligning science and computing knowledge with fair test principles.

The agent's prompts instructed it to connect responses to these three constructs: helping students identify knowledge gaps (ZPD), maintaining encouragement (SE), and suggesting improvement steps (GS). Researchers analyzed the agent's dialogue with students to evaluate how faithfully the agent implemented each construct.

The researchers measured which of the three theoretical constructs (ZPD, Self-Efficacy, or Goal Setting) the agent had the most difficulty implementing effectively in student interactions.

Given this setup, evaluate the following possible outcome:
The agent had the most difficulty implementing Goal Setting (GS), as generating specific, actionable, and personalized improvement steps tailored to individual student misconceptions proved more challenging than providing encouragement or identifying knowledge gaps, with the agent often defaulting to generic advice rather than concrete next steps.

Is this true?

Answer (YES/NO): YES